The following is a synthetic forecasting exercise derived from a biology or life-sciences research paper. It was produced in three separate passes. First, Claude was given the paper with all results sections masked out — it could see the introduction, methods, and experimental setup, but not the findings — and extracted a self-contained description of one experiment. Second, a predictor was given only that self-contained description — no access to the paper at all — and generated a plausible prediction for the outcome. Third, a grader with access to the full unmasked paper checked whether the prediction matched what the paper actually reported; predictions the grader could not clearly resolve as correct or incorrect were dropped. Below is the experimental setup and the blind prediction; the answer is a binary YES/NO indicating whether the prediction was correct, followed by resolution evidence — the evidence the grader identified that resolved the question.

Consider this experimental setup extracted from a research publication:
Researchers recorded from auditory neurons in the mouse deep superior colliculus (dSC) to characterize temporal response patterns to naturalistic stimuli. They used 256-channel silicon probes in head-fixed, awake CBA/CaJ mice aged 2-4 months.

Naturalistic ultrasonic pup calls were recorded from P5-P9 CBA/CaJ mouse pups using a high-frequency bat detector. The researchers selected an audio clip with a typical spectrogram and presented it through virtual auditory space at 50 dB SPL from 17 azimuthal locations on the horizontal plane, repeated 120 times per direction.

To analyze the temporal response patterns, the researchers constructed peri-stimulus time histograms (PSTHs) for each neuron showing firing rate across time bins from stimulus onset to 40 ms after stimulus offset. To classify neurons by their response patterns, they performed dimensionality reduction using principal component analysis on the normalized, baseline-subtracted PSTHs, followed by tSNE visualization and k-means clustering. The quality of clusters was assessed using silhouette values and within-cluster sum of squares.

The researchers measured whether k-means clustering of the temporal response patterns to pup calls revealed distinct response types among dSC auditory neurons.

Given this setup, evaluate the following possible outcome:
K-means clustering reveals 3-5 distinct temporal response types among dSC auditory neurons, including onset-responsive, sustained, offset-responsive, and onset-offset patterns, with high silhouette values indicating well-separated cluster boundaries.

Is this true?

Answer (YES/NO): NO